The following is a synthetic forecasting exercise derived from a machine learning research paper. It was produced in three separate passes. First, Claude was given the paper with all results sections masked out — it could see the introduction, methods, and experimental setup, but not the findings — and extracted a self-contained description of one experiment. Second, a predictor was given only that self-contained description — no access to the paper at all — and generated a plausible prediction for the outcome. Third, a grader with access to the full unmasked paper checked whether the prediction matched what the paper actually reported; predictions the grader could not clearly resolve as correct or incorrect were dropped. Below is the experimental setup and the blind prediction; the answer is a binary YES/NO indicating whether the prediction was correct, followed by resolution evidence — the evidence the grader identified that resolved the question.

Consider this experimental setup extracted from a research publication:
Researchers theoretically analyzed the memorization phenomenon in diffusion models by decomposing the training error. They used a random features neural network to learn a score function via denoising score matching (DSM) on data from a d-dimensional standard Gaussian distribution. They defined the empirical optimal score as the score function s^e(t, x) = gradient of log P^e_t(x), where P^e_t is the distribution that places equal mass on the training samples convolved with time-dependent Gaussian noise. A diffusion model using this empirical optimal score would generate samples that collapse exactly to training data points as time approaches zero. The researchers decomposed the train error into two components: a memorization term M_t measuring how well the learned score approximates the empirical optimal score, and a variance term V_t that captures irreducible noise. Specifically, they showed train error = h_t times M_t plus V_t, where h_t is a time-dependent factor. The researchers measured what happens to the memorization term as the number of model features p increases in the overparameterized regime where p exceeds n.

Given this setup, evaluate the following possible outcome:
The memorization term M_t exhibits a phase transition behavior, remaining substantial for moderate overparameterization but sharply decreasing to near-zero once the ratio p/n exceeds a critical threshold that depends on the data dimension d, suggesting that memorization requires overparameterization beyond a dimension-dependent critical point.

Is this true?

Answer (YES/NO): NO